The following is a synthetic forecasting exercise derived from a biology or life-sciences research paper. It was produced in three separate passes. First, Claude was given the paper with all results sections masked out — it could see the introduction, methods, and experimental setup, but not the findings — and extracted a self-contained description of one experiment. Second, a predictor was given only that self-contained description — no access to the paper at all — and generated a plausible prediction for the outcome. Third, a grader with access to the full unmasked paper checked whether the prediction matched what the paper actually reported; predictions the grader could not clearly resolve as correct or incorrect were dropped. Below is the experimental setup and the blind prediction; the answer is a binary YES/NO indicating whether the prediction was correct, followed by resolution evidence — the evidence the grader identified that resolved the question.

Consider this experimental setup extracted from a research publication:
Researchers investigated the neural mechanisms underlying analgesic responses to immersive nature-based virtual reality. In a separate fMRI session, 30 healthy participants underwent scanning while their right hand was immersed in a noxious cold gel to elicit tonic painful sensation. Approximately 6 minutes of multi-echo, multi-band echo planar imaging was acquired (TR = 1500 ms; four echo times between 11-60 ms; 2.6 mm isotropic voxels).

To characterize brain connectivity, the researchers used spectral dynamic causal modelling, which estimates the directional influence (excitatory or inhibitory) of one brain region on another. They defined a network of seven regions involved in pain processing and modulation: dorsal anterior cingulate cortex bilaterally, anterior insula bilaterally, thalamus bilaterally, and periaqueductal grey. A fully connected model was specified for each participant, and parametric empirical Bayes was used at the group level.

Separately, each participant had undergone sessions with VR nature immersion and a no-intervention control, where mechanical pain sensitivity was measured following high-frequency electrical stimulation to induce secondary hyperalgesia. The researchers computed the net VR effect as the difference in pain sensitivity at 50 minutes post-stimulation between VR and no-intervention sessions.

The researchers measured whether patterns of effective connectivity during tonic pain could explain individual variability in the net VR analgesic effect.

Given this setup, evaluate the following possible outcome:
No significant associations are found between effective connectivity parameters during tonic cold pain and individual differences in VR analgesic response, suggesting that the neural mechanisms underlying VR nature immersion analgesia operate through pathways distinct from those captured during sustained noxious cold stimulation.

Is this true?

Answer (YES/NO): NO